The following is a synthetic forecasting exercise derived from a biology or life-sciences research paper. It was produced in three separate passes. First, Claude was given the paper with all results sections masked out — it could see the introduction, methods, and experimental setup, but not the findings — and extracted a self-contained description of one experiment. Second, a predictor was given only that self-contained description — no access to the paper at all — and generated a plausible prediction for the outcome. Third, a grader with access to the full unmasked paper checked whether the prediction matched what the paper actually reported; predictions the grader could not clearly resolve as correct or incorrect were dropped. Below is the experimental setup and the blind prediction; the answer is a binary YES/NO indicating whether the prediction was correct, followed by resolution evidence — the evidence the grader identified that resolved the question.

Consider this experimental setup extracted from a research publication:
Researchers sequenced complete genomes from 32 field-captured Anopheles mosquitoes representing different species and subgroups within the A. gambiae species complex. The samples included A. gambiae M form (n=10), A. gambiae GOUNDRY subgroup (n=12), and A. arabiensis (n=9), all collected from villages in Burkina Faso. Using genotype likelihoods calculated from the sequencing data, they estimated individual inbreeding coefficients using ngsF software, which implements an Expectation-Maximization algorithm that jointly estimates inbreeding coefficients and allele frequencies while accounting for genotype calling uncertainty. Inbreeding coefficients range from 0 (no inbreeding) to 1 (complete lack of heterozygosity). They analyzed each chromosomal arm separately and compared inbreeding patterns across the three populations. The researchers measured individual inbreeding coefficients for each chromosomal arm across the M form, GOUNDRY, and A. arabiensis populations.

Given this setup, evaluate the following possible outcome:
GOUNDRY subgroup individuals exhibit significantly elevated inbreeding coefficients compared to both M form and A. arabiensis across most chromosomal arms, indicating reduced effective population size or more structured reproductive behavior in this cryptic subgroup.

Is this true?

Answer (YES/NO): YES